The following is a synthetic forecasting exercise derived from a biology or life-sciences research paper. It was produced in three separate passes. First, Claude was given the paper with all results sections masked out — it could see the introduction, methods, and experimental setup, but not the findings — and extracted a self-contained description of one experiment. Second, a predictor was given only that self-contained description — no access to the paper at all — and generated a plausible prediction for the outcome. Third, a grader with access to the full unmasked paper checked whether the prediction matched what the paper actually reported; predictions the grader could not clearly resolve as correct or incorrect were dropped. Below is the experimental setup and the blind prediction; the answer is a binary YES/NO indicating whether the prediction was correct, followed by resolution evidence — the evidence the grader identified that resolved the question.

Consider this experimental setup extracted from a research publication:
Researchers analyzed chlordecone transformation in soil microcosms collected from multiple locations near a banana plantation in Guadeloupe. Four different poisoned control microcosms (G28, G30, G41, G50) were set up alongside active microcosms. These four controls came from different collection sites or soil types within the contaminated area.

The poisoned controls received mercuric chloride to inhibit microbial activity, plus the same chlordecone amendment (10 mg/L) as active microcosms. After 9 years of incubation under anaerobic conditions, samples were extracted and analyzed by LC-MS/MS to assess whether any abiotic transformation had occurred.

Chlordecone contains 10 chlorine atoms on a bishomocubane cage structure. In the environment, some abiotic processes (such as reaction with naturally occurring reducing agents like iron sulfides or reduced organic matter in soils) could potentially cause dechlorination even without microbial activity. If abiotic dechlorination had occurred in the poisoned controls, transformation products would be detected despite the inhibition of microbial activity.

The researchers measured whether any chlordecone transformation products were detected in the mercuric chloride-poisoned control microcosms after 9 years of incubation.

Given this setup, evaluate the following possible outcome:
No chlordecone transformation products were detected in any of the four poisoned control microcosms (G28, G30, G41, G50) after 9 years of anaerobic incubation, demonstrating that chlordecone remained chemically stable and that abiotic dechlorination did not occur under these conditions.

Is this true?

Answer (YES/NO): NO